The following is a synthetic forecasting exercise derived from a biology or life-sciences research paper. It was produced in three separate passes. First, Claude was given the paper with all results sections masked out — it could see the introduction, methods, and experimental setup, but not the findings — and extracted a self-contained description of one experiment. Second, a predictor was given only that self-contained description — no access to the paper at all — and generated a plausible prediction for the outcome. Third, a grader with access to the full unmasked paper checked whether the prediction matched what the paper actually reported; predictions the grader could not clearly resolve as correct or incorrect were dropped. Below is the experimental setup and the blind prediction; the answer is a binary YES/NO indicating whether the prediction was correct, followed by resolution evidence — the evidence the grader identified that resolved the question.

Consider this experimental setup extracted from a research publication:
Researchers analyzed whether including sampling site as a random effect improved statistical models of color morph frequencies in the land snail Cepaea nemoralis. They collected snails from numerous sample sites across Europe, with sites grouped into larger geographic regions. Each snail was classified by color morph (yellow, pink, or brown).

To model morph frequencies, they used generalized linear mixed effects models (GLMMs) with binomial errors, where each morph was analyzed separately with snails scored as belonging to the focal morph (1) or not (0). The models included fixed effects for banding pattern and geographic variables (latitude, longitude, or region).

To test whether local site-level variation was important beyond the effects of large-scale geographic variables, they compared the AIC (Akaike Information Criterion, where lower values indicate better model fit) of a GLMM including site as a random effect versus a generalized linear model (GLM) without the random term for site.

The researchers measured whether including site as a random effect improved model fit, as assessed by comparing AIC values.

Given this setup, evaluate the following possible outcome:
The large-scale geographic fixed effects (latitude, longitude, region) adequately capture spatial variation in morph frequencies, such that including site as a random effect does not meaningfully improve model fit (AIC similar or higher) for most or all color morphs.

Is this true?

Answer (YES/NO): NO